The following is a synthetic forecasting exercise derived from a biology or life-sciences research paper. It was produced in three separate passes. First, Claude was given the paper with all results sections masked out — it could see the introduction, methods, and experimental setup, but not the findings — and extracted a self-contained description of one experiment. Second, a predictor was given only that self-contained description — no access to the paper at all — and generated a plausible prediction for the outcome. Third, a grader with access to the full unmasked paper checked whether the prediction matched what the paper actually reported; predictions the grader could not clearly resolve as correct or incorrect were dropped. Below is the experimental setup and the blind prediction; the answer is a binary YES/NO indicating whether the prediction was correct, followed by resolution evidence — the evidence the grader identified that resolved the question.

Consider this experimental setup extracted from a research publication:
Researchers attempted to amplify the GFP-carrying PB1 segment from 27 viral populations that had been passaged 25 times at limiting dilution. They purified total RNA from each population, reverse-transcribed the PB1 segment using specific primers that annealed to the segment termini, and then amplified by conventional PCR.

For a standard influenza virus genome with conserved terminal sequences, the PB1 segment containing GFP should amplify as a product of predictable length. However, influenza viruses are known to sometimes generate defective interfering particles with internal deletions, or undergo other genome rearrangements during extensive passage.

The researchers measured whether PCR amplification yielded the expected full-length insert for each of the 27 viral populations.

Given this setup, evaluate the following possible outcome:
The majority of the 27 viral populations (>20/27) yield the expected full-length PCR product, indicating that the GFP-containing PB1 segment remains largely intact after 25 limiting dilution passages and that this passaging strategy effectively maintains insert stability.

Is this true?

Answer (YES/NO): YES